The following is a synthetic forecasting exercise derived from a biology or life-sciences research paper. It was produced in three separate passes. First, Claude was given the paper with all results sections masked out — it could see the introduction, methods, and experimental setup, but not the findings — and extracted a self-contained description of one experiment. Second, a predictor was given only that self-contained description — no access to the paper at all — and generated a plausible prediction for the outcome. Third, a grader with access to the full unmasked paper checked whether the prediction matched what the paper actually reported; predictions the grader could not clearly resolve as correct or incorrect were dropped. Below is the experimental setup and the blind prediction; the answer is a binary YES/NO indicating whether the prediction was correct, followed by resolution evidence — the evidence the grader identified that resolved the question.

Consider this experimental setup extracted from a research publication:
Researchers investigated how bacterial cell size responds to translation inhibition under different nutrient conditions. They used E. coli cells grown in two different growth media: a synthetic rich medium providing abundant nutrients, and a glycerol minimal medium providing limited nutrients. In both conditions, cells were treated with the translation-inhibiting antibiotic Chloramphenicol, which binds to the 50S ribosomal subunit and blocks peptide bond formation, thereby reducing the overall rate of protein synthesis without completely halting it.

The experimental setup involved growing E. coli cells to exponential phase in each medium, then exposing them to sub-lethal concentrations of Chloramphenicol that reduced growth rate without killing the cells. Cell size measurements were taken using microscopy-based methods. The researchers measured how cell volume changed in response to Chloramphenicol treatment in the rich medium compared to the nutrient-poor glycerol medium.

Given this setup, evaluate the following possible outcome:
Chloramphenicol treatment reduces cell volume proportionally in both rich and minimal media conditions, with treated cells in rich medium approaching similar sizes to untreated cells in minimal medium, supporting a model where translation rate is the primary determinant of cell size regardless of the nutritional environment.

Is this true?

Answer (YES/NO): NO